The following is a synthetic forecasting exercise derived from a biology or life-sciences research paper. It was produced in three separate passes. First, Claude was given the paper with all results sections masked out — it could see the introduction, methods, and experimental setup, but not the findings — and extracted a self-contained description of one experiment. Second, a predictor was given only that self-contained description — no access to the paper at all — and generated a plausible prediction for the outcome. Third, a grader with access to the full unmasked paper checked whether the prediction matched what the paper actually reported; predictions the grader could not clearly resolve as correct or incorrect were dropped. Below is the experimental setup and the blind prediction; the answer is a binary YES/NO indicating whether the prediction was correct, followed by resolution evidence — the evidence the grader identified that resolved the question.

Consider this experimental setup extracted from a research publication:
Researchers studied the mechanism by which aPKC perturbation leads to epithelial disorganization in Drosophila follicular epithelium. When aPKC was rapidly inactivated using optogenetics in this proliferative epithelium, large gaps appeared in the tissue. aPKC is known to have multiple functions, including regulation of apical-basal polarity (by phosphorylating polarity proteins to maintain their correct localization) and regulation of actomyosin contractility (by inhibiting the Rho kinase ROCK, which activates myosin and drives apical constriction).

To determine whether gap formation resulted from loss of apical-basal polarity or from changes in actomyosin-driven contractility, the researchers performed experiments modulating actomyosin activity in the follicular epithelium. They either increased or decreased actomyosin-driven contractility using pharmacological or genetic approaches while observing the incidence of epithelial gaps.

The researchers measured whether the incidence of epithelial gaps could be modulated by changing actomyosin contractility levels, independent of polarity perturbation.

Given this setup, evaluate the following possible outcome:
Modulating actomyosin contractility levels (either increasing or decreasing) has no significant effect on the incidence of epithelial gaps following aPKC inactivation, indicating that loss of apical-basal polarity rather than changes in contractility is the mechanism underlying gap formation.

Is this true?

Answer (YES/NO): NO